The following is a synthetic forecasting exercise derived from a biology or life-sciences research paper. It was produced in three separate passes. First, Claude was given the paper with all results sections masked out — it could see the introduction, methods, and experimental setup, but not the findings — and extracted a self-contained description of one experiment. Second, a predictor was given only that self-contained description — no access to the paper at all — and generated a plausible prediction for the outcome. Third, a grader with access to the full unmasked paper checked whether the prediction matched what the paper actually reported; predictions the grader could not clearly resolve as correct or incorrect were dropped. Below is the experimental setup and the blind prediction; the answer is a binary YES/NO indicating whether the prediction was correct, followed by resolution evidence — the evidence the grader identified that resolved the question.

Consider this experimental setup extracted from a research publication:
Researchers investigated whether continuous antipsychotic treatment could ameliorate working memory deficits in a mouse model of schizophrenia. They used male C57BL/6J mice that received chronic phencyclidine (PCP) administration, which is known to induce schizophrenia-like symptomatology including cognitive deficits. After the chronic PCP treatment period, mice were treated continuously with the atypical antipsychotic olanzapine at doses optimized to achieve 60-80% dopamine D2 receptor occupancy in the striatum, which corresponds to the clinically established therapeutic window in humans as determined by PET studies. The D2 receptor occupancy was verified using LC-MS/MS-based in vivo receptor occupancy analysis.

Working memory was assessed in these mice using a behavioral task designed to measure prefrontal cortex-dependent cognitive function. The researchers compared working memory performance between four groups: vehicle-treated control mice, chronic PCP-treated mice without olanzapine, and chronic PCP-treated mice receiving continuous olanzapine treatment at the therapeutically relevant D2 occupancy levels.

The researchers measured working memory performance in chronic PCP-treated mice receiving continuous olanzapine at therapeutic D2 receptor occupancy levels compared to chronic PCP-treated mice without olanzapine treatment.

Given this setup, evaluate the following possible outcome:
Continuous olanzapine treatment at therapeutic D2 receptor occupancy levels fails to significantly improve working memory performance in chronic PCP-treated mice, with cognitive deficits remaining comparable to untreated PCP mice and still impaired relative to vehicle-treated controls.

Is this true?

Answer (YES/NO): YES